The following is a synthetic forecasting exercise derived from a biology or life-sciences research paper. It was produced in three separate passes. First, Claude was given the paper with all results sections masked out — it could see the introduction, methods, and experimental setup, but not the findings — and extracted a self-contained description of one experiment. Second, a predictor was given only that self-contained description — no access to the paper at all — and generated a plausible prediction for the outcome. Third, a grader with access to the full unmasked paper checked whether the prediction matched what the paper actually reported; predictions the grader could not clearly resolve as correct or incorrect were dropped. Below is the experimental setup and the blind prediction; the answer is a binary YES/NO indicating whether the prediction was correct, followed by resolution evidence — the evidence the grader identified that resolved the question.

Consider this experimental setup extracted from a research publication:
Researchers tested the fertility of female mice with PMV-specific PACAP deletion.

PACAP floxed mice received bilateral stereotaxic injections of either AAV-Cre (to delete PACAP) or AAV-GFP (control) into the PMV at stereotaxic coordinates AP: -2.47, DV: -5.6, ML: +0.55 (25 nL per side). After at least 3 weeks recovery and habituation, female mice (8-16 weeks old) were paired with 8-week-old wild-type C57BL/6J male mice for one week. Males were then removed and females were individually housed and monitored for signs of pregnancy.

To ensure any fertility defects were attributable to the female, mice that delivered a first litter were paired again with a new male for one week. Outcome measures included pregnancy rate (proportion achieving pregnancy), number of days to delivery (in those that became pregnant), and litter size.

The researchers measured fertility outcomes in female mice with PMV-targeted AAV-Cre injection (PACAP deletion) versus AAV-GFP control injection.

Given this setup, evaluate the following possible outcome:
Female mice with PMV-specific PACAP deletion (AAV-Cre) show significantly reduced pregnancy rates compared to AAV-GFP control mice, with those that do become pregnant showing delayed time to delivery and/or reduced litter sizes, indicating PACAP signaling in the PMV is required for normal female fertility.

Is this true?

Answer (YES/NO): YES